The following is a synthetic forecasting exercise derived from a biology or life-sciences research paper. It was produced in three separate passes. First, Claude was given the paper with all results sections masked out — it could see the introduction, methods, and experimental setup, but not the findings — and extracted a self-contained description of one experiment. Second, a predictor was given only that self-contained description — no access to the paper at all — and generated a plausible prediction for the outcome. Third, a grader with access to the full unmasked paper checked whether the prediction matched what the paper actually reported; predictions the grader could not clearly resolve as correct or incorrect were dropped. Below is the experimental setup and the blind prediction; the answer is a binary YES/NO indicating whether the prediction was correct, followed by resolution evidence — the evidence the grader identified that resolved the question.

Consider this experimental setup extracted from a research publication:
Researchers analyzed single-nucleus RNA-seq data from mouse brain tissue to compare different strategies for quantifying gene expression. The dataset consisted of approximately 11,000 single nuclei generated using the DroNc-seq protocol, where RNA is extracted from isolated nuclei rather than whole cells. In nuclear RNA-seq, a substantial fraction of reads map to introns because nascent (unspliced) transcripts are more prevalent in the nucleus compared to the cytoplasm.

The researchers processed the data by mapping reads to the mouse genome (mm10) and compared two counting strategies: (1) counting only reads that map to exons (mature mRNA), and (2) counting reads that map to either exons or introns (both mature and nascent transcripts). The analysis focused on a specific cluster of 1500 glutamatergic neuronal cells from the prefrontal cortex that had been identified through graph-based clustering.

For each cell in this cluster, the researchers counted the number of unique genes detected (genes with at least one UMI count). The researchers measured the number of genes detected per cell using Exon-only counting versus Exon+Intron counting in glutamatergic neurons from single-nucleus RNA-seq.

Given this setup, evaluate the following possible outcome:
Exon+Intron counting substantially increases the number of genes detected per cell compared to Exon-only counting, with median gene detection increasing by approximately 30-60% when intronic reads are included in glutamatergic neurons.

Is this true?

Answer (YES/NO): NO